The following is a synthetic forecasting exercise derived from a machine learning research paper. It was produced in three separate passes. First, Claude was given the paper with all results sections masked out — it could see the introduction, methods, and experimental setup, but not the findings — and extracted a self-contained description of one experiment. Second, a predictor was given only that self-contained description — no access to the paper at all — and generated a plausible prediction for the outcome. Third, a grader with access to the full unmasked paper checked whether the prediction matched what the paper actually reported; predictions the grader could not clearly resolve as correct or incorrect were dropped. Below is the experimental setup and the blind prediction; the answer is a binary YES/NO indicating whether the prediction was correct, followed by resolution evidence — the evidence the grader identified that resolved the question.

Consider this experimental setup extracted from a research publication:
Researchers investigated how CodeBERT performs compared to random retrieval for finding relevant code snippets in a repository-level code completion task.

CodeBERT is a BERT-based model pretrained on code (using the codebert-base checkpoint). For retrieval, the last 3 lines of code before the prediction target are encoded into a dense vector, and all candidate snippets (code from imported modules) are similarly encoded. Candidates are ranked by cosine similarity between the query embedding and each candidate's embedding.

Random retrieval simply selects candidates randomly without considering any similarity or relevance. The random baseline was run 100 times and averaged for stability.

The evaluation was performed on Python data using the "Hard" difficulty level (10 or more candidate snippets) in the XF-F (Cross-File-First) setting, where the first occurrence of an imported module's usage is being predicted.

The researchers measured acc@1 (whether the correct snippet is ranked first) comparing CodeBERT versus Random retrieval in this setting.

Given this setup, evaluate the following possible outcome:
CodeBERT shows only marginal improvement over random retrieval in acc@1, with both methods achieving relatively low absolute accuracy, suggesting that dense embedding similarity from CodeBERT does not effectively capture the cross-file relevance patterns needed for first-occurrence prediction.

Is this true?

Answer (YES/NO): YES